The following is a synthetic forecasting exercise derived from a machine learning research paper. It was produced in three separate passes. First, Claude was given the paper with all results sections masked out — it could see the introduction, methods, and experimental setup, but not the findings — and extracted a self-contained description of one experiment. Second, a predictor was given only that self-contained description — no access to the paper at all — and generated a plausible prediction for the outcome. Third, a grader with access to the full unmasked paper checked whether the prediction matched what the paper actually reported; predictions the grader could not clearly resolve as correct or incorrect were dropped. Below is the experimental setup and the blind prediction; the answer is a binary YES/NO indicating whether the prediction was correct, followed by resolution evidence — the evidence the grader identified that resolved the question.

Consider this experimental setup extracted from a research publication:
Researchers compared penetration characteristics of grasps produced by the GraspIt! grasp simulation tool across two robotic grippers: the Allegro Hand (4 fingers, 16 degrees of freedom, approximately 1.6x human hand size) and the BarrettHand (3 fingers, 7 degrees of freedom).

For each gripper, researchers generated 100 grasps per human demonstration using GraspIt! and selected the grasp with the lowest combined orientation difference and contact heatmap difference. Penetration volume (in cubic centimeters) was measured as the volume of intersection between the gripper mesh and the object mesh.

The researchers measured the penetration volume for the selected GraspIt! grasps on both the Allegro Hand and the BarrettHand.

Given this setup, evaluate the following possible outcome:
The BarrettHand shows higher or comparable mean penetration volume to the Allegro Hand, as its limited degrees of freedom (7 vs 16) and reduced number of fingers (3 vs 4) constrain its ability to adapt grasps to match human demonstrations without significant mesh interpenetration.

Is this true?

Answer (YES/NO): NO